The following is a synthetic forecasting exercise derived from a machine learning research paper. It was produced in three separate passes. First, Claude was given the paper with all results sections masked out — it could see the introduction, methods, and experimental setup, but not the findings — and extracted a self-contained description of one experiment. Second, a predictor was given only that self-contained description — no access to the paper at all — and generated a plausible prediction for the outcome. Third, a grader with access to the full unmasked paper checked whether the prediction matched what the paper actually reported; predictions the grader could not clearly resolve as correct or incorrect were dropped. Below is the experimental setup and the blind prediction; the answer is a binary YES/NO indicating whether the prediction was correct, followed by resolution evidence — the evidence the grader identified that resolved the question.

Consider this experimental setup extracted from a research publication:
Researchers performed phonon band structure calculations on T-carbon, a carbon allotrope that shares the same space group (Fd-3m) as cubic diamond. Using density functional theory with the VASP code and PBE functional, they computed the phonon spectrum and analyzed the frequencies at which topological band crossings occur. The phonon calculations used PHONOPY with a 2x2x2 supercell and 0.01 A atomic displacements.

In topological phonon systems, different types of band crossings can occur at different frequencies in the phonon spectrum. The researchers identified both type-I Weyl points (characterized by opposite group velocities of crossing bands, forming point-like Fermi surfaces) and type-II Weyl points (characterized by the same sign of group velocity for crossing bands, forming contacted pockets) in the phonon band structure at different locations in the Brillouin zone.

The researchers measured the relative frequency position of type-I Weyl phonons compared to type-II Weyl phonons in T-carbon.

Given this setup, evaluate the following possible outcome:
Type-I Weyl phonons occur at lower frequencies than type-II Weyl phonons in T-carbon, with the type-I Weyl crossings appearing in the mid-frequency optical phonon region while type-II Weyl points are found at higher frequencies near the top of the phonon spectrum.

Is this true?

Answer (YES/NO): NO